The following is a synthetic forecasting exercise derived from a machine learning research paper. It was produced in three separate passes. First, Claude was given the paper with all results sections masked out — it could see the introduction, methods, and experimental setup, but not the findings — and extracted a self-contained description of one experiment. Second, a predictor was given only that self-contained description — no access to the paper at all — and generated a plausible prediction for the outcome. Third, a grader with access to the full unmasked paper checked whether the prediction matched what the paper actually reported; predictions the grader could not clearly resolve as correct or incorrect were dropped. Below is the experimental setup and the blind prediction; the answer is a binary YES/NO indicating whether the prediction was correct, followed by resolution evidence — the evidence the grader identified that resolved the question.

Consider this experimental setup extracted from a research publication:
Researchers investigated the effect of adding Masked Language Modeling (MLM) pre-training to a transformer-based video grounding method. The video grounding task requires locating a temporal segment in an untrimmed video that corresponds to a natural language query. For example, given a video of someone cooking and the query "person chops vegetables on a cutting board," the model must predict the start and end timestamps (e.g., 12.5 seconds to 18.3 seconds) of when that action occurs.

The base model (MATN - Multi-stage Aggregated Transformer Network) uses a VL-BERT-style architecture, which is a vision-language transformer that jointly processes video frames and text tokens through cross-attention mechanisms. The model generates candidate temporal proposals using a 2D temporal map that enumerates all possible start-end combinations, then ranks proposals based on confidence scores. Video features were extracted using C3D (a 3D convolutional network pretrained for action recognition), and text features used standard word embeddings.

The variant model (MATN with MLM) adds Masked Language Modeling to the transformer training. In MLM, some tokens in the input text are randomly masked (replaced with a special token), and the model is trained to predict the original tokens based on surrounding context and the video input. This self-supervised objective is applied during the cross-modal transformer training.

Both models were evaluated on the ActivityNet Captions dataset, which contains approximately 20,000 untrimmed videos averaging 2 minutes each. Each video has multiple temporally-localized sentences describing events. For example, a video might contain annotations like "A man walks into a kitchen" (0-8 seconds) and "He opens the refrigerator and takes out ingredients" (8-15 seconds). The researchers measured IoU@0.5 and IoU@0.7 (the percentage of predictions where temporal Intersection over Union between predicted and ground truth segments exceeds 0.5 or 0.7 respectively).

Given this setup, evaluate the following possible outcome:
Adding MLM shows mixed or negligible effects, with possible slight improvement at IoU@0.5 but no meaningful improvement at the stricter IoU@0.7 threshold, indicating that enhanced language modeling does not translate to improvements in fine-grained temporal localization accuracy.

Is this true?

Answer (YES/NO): NO